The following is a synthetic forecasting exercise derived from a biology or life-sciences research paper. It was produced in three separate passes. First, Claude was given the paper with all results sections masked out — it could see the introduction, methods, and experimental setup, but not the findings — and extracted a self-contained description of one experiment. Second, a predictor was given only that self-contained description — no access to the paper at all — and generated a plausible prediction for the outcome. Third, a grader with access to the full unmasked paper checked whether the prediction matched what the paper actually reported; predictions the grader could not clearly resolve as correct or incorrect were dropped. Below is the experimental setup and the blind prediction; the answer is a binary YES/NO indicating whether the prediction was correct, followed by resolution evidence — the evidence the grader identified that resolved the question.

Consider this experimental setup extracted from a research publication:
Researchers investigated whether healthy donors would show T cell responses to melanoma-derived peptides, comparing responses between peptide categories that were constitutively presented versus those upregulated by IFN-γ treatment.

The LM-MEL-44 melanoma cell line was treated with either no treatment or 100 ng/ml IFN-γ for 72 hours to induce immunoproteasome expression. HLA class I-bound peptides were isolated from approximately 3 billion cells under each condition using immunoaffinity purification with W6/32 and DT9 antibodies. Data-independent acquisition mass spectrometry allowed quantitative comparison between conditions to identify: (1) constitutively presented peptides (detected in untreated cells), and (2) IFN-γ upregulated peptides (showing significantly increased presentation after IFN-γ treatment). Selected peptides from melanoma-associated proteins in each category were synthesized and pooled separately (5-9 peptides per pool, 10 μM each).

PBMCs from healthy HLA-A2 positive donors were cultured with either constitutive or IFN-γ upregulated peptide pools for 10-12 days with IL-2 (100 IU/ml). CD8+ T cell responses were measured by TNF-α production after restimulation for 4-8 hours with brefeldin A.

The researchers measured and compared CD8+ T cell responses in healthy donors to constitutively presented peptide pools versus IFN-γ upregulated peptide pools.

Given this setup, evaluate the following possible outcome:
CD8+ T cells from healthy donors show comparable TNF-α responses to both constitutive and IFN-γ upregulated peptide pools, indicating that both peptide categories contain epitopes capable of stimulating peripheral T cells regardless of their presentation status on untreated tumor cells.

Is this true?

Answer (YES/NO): NO